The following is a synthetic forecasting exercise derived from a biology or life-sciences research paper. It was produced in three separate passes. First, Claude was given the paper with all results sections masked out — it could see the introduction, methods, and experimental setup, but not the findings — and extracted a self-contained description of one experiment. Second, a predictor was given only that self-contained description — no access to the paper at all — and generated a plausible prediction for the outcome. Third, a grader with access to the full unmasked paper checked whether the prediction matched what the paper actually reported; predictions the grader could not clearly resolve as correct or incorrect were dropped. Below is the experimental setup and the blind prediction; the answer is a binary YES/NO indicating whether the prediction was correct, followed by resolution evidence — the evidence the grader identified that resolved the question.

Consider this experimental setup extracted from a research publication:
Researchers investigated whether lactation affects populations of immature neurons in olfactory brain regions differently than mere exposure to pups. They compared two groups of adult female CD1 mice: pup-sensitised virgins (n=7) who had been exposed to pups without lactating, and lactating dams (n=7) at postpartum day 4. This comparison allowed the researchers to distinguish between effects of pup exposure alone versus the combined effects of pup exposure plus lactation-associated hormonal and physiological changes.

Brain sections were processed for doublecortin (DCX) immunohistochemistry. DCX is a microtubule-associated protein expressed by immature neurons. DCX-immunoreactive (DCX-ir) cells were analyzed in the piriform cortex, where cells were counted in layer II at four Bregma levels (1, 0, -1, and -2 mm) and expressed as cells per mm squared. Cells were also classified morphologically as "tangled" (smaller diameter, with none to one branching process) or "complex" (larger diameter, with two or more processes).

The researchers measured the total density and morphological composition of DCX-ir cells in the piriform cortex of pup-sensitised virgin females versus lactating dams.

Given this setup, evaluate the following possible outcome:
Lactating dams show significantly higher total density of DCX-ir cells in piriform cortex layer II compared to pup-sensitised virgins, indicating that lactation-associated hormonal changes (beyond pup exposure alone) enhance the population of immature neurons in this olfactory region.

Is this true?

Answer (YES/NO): NO